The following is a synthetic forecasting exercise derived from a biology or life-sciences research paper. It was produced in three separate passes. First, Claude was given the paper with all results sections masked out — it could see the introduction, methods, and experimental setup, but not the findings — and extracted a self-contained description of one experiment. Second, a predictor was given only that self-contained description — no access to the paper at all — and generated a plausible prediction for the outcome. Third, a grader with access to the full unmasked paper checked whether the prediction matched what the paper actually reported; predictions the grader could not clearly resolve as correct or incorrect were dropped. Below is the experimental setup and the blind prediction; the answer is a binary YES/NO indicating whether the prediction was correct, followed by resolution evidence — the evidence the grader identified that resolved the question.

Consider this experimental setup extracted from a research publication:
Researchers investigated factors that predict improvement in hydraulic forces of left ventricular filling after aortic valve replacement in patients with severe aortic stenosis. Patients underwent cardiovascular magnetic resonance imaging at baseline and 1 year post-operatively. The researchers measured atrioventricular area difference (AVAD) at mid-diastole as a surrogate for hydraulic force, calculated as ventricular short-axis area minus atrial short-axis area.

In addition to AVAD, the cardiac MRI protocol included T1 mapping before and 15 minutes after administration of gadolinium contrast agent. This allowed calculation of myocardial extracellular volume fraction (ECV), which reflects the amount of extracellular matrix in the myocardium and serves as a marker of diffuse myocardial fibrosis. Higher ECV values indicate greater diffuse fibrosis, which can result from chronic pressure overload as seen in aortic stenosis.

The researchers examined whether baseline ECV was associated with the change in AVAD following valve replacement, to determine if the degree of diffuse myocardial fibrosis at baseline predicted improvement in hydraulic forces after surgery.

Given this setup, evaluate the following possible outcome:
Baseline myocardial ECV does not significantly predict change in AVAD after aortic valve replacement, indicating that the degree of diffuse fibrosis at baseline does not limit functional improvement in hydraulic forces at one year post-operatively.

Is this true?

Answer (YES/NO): NO